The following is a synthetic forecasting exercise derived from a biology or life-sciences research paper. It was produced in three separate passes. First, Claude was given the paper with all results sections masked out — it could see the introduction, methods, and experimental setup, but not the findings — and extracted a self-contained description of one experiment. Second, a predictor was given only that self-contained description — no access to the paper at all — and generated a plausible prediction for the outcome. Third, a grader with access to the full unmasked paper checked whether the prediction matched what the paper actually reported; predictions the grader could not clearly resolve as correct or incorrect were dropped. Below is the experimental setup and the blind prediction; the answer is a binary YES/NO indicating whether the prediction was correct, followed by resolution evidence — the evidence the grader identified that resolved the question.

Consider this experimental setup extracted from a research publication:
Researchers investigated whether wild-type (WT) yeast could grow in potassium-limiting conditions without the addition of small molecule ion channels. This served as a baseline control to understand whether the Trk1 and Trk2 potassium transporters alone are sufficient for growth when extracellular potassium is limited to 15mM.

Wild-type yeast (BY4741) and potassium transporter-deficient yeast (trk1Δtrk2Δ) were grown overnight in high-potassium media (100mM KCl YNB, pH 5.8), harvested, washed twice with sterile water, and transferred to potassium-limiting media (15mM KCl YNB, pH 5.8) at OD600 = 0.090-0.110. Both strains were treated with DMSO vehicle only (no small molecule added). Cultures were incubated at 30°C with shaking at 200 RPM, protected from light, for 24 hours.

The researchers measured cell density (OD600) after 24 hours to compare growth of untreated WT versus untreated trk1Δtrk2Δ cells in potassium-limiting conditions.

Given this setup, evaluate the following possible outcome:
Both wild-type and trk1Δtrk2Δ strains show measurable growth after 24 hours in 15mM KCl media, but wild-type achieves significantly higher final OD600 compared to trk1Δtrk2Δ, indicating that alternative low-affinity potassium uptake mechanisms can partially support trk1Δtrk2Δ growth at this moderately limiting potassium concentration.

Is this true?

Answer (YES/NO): NO